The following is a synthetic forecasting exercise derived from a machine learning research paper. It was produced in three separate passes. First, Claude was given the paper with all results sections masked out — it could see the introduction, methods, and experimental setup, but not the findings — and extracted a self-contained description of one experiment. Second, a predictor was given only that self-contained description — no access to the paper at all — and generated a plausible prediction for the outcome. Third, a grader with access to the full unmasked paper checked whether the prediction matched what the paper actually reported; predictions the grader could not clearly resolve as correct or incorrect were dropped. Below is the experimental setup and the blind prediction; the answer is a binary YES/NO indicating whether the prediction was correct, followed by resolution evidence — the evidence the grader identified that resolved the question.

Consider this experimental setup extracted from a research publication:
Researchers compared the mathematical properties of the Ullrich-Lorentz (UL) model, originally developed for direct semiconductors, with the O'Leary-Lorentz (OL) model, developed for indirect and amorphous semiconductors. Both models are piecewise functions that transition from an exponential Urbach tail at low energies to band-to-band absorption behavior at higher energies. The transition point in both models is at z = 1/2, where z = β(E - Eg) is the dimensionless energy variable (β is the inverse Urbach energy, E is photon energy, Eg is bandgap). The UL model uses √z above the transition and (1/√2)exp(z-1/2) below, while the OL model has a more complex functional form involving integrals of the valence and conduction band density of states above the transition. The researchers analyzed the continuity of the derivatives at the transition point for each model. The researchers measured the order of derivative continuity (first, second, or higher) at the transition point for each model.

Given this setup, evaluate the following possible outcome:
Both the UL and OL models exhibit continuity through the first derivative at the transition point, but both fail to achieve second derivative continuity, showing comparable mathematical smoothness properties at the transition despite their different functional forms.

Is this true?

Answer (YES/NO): NO